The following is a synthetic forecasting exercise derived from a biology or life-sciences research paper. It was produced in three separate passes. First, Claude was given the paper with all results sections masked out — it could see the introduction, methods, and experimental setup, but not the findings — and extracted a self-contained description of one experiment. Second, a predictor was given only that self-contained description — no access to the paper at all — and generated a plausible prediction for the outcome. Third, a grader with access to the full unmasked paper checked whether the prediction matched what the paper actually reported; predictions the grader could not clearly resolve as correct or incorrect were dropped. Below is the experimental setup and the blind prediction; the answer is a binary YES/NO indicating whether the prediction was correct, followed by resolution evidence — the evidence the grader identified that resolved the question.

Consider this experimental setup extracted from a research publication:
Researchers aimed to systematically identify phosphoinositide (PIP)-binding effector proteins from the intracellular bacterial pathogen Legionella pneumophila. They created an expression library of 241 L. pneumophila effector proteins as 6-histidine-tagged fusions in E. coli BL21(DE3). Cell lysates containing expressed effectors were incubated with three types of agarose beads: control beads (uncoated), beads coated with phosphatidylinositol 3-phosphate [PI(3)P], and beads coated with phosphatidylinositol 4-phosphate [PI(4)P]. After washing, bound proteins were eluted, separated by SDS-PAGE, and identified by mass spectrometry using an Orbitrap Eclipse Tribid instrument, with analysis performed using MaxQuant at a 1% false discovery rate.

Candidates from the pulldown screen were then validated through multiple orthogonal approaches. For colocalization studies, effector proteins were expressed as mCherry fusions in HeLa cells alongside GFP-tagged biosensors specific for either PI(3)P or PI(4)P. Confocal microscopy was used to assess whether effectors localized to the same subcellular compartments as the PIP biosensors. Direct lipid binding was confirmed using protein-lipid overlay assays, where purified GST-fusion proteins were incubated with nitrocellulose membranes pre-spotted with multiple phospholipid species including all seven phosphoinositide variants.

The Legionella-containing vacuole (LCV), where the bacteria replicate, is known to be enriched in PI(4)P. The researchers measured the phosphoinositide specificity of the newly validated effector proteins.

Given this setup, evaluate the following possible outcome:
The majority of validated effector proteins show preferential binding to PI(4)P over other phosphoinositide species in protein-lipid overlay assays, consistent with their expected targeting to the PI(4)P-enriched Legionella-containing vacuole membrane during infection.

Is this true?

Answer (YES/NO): NO